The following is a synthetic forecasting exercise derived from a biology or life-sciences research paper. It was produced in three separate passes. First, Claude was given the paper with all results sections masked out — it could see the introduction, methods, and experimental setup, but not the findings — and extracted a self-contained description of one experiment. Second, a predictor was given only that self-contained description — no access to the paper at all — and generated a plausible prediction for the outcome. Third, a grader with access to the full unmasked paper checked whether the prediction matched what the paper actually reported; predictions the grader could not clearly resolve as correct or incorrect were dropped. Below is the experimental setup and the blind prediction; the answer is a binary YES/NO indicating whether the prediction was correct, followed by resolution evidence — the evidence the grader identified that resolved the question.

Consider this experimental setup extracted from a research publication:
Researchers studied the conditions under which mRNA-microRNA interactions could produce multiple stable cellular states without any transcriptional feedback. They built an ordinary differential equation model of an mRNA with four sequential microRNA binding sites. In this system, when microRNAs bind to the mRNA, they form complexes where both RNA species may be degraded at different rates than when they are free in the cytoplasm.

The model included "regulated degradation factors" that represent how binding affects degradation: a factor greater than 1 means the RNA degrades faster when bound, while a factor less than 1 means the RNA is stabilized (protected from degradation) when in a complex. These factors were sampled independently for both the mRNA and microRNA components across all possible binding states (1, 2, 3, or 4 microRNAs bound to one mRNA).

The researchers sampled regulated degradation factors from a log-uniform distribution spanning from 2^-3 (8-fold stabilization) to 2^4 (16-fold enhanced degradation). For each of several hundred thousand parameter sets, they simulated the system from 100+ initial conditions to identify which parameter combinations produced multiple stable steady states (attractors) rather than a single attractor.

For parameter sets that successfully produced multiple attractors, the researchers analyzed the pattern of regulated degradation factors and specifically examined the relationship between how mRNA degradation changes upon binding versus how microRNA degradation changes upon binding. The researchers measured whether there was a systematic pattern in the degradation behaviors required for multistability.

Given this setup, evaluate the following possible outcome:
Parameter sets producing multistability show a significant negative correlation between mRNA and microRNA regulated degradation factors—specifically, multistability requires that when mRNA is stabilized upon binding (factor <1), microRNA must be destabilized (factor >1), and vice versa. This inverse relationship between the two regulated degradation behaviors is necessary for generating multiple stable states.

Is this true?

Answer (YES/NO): NO